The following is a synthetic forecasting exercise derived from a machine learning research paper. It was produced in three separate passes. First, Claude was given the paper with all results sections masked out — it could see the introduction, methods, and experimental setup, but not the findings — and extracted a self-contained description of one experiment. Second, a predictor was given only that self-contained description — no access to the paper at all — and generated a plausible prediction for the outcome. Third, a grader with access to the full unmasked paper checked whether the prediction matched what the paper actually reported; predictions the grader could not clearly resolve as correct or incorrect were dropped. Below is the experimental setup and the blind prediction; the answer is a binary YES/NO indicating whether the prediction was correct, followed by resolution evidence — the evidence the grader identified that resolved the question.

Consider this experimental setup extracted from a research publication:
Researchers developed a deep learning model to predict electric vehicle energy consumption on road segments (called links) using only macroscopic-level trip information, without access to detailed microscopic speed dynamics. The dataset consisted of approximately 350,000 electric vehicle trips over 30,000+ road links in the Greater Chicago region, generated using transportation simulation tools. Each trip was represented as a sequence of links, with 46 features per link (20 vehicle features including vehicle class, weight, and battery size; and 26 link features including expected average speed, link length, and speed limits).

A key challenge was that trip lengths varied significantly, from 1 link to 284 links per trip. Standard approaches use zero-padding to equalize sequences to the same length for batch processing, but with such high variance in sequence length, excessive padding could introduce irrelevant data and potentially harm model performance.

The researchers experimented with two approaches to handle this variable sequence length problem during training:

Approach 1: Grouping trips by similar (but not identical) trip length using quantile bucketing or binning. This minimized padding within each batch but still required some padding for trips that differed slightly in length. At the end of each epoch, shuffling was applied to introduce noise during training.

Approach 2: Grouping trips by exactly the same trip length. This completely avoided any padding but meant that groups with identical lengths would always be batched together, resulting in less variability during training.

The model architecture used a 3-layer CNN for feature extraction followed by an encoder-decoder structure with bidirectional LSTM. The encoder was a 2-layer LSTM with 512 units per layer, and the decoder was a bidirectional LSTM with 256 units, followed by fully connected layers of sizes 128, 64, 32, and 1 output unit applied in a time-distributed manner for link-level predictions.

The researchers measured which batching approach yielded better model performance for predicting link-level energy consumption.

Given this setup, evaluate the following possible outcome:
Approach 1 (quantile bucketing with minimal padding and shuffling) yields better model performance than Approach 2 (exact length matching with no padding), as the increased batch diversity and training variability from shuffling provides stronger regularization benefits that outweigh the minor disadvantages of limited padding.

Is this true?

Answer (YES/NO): NO